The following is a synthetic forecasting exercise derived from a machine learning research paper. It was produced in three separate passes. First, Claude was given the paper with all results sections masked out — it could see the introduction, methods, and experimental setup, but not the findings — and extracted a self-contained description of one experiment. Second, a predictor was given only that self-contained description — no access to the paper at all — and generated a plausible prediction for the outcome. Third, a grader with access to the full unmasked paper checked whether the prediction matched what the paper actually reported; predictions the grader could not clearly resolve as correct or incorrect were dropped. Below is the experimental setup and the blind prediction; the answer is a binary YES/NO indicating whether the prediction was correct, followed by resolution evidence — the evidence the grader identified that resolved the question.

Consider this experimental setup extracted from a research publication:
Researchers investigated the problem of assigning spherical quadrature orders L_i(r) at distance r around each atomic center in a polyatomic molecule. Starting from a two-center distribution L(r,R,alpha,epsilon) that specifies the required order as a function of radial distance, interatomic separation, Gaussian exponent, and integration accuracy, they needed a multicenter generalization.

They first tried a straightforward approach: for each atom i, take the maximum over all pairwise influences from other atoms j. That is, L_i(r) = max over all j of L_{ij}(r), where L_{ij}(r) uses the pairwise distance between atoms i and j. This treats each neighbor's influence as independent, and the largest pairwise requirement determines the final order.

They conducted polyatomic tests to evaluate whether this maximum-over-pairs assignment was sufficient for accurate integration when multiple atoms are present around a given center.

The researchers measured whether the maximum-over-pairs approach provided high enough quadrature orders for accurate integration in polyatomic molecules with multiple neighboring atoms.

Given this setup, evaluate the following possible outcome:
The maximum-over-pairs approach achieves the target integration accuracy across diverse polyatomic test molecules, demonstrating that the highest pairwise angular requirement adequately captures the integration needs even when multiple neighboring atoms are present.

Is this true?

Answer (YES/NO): NO